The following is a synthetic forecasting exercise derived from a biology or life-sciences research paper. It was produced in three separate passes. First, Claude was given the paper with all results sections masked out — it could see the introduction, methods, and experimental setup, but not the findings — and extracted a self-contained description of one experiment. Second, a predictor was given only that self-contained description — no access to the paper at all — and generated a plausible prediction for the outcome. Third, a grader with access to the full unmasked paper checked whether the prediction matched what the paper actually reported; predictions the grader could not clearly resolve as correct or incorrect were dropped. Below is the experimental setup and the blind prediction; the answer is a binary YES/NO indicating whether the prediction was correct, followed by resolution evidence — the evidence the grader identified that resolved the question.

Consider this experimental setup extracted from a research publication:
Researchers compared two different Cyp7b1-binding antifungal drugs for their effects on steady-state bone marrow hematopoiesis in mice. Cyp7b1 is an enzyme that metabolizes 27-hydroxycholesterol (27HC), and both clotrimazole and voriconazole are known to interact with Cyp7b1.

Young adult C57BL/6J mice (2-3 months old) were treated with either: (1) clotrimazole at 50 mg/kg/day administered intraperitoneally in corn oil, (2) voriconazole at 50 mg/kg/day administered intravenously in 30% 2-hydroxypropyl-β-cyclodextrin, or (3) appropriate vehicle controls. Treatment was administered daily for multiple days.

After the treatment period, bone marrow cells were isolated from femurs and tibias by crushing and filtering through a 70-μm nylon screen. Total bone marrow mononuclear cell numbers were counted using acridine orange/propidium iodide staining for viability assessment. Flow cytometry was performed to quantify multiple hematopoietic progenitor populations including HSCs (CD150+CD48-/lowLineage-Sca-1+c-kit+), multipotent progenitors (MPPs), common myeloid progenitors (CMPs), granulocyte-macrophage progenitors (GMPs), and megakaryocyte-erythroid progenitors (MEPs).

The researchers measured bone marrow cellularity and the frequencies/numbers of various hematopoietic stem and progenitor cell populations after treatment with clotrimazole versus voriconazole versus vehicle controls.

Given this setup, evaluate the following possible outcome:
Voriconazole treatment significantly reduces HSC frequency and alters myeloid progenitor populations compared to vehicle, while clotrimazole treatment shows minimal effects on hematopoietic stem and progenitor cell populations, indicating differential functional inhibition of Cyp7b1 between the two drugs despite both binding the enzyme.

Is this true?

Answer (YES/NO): NO